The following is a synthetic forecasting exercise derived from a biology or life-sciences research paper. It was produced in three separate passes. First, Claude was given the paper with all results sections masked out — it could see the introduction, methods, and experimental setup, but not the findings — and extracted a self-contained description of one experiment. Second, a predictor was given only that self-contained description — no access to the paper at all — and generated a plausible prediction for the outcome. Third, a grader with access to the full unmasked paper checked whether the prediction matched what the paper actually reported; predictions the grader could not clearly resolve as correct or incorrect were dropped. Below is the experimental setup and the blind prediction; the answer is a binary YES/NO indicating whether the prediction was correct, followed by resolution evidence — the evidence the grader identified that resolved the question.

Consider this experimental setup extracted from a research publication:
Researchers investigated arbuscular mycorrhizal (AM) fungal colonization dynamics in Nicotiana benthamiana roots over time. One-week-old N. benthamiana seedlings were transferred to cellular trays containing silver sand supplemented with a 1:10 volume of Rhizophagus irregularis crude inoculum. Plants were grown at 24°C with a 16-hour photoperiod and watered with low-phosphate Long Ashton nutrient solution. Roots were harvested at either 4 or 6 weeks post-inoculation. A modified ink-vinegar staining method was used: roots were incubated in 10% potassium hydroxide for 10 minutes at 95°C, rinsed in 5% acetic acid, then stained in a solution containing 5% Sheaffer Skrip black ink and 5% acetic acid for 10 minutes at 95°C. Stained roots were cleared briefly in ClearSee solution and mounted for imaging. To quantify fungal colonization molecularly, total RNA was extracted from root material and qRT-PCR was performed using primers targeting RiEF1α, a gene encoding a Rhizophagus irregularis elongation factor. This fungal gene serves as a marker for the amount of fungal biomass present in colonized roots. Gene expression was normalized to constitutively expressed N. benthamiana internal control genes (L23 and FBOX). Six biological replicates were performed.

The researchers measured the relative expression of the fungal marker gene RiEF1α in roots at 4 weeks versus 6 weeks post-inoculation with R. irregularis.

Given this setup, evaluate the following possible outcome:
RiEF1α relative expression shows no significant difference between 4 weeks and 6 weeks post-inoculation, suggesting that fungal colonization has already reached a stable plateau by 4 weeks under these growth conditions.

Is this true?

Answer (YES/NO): NO